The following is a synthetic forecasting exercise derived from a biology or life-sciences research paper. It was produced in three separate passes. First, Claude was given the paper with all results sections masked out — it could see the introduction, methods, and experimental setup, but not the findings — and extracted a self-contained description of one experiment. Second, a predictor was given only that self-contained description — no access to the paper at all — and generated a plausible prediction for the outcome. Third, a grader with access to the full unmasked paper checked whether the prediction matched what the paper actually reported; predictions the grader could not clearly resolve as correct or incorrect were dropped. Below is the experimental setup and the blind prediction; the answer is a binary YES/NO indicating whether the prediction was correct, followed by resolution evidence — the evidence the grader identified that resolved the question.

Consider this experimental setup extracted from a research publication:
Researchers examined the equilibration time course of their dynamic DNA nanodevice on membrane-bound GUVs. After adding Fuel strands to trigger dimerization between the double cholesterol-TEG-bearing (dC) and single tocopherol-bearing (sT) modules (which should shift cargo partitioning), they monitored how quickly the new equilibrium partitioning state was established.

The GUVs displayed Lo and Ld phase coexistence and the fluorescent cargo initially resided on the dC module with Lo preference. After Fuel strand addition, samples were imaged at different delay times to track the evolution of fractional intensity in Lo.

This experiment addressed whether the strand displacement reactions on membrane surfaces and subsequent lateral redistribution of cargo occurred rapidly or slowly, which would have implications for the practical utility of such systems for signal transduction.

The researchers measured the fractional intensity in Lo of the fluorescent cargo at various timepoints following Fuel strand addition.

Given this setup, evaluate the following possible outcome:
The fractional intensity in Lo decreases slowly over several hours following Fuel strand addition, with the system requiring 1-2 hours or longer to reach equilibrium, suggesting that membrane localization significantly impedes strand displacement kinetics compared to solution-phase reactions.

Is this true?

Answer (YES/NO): NO